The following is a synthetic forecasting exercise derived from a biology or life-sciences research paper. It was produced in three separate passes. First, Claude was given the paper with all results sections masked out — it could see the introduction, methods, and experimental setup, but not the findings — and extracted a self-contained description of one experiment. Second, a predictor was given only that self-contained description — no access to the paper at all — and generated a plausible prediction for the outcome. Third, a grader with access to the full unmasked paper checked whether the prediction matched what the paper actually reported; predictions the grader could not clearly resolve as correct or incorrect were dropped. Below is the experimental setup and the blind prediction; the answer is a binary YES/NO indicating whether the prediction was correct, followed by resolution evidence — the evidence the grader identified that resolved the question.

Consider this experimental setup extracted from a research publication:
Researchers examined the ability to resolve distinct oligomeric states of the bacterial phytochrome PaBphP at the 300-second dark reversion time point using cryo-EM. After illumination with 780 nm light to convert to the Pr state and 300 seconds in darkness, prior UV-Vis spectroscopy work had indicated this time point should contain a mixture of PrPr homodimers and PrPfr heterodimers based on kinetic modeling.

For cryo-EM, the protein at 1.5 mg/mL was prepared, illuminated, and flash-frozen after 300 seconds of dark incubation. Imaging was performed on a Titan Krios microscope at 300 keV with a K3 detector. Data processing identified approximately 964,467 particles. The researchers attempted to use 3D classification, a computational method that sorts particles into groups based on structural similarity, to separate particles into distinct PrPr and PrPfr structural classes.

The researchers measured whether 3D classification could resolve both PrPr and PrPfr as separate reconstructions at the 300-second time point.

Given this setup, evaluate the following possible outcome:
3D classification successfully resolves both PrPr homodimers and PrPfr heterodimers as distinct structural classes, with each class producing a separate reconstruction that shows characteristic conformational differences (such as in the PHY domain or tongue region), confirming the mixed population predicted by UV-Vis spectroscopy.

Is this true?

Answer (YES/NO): NO